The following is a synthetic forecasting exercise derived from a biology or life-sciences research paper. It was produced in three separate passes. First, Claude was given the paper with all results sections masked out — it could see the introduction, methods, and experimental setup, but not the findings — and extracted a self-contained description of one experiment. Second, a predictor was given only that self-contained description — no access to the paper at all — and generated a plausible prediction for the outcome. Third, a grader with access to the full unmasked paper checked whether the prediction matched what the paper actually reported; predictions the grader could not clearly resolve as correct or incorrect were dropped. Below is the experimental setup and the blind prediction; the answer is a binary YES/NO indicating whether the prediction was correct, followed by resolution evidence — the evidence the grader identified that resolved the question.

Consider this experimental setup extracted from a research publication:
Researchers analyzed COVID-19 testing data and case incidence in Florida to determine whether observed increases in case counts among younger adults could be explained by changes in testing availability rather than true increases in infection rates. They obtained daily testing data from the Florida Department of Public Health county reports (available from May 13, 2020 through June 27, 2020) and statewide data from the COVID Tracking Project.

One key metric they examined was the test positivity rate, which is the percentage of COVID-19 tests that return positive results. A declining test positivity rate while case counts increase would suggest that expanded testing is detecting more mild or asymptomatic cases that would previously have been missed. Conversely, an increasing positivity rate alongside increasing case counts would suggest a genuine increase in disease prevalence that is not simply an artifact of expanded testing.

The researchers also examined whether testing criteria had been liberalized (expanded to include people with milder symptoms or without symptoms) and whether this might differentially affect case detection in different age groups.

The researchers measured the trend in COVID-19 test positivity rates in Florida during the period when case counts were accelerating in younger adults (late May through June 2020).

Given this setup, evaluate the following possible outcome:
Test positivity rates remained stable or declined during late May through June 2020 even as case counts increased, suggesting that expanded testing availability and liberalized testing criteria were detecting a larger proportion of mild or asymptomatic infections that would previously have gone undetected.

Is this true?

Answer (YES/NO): NO